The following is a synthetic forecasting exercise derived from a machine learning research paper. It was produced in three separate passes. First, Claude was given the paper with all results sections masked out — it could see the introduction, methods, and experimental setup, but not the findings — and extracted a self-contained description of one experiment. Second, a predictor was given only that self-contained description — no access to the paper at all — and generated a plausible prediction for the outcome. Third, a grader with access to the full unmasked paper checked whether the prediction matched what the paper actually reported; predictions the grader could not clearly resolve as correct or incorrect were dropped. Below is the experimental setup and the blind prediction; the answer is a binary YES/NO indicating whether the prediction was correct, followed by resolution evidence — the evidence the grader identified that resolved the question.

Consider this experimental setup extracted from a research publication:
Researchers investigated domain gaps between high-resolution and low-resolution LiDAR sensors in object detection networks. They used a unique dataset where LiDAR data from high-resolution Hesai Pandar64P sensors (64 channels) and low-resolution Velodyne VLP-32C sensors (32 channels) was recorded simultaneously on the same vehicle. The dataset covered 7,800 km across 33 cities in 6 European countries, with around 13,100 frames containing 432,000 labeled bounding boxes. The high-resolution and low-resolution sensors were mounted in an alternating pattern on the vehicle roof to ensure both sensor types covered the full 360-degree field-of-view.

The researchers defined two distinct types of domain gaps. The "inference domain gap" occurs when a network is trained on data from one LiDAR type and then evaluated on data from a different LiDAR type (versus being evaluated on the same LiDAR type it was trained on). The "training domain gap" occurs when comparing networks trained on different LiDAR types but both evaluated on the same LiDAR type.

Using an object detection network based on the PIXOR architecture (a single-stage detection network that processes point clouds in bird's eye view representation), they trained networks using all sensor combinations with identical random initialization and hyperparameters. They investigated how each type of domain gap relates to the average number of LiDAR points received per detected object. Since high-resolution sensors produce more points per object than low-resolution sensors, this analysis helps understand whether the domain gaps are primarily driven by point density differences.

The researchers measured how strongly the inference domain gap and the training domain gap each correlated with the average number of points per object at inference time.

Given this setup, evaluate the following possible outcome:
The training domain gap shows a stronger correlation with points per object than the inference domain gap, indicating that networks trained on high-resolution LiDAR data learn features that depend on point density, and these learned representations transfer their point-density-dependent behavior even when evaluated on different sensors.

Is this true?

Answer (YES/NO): NO